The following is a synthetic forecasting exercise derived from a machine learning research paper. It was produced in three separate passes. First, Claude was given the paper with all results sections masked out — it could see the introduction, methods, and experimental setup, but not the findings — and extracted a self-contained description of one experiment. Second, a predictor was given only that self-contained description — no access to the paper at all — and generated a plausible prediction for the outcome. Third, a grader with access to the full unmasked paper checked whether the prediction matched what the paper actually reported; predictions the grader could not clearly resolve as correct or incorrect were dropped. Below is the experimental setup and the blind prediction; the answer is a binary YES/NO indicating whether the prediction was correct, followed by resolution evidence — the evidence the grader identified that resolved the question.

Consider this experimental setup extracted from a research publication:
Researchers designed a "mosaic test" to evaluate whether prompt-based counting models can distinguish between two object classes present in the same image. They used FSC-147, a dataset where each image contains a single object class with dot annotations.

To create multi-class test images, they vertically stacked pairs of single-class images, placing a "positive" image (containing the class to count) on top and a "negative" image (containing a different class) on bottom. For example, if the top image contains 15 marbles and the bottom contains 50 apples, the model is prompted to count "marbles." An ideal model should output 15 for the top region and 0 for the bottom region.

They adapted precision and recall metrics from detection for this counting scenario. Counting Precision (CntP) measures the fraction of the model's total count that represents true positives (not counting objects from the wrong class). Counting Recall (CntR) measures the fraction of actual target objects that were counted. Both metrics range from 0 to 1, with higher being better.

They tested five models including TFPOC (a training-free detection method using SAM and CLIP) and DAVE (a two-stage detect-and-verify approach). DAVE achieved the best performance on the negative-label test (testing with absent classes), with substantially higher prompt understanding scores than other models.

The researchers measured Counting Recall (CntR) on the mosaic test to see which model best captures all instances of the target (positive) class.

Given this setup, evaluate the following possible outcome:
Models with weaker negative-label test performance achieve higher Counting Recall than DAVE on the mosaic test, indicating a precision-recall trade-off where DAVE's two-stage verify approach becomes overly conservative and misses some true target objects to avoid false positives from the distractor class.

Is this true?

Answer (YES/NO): YES